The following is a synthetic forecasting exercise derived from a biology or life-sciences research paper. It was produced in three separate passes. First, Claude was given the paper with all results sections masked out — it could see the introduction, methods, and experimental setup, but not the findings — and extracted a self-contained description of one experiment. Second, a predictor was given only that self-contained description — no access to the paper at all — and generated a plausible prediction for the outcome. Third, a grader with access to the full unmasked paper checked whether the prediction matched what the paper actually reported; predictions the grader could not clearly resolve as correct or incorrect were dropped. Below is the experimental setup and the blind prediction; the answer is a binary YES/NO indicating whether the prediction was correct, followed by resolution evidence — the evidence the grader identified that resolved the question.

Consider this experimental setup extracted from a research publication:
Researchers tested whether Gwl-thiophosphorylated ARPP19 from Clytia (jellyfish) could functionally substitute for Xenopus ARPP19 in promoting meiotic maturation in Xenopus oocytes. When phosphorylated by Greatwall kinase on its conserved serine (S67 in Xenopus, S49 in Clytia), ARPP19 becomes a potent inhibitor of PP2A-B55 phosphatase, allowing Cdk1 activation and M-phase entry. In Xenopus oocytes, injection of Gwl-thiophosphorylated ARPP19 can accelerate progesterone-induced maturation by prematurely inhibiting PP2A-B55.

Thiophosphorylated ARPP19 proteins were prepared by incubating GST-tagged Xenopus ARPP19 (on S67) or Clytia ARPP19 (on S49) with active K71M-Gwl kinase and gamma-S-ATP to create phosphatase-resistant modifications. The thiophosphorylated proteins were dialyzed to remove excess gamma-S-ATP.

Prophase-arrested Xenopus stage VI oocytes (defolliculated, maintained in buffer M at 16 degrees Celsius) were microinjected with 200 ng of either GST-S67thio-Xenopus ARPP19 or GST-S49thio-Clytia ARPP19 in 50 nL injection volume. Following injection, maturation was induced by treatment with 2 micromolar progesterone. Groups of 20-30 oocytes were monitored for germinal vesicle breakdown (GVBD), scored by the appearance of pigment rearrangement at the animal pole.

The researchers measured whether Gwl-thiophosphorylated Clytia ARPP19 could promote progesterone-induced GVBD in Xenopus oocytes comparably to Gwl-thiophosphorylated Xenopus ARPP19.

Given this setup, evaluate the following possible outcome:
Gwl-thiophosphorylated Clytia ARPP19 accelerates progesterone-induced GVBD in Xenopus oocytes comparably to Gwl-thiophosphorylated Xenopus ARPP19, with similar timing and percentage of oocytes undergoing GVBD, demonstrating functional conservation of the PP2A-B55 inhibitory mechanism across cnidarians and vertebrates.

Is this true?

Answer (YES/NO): YES